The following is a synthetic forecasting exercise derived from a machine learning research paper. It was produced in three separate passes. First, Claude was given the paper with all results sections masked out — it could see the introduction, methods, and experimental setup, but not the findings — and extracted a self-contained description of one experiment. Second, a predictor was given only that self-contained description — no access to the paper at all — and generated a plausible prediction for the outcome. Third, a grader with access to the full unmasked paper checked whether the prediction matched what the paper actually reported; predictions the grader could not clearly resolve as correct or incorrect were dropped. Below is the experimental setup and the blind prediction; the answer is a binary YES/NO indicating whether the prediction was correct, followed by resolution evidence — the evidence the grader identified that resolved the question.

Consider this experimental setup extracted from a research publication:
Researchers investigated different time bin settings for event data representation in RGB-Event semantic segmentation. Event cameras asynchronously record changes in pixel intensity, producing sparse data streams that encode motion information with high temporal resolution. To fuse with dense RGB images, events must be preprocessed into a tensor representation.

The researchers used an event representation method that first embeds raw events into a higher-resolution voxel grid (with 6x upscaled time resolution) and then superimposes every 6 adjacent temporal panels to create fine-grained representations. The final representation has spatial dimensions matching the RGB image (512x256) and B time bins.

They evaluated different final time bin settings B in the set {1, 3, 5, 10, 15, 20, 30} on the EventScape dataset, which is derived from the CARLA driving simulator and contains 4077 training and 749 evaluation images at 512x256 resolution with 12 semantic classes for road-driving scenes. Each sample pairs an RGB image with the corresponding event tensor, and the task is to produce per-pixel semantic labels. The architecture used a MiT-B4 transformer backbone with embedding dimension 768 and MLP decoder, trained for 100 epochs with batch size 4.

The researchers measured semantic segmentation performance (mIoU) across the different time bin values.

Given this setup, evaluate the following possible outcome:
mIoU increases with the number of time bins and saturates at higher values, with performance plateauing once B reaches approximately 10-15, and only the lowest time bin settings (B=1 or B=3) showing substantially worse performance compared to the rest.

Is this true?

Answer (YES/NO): NO